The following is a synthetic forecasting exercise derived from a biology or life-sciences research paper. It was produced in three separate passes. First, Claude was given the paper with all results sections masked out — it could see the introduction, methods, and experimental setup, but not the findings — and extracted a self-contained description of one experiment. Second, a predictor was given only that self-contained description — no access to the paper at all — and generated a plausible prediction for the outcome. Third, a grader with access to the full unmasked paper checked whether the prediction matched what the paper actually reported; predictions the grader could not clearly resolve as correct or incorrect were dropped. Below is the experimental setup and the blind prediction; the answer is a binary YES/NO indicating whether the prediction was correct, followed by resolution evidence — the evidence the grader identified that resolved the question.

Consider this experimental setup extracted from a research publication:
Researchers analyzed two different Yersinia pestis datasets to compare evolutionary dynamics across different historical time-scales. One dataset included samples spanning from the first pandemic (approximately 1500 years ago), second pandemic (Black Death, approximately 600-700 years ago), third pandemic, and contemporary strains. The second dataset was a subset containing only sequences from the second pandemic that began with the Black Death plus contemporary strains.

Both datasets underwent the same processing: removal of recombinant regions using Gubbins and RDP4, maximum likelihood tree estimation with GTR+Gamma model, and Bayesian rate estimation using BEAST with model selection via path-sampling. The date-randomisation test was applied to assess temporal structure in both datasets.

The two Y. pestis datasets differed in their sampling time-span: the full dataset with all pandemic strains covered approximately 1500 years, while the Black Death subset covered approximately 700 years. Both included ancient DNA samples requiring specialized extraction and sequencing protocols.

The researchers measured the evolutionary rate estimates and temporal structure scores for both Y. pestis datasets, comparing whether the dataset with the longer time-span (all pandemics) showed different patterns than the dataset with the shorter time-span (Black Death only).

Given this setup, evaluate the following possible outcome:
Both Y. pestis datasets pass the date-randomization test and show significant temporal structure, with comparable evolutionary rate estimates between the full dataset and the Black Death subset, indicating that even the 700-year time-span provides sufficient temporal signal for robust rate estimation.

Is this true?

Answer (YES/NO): NO